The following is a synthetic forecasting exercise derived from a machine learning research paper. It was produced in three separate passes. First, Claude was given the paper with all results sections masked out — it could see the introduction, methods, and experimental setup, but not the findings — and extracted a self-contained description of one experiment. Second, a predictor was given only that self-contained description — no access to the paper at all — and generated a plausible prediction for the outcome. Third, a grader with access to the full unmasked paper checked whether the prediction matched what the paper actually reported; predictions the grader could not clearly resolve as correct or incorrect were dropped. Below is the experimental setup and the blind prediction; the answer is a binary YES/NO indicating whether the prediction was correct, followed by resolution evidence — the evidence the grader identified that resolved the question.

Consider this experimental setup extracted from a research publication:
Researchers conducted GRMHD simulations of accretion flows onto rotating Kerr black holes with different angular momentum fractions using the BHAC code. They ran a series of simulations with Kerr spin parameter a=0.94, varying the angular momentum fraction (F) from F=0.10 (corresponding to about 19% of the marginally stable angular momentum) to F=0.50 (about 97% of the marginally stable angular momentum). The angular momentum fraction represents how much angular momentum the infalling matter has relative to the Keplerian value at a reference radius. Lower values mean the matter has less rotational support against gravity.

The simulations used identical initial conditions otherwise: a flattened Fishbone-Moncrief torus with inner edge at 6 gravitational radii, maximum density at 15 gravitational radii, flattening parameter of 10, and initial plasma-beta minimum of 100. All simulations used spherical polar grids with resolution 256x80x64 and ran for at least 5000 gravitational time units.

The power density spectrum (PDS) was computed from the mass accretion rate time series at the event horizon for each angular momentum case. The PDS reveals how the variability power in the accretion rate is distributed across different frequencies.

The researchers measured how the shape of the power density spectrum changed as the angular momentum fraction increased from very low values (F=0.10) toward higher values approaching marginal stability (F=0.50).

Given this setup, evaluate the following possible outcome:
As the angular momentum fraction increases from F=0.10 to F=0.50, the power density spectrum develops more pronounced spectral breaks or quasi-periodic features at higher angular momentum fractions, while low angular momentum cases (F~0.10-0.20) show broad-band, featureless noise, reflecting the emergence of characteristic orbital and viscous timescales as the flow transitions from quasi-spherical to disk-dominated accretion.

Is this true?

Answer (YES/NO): NO